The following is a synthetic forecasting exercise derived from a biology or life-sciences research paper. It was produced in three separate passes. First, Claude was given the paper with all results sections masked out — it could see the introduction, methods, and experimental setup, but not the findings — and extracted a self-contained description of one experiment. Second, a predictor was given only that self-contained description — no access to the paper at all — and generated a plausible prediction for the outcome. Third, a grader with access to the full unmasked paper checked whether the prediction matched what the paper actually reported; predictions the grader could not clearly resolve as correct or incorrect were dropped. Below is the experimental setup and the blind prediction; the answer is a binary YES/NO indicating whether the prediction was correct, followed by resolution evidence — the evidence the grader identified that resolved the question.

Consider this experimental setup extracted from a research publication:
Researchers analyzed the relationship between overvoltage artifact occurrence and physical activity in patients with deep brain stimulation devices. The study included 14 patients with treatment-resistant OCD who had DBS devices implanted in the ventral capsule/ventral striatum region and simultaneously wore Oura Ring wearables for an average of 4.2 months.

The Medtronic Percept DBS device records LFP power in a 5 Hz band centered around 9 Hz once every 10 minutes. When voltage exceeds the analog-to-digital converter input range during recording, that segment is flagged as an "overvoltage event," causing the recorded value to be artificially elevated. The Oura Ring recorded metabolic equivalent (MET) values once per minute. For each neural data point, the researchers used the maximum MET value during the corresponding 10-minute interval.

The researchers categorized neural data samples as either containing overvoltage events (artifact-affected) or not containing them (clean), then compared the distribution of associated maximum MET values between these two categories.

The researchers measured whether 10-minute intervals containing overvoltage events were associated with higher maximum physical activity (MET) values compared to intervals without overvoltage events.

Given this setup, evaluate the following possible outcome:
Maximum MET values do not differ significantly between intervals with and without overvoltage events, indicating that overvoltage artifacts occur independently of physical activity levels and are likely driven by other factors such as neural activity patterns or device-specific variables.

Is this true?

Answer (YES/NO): NO